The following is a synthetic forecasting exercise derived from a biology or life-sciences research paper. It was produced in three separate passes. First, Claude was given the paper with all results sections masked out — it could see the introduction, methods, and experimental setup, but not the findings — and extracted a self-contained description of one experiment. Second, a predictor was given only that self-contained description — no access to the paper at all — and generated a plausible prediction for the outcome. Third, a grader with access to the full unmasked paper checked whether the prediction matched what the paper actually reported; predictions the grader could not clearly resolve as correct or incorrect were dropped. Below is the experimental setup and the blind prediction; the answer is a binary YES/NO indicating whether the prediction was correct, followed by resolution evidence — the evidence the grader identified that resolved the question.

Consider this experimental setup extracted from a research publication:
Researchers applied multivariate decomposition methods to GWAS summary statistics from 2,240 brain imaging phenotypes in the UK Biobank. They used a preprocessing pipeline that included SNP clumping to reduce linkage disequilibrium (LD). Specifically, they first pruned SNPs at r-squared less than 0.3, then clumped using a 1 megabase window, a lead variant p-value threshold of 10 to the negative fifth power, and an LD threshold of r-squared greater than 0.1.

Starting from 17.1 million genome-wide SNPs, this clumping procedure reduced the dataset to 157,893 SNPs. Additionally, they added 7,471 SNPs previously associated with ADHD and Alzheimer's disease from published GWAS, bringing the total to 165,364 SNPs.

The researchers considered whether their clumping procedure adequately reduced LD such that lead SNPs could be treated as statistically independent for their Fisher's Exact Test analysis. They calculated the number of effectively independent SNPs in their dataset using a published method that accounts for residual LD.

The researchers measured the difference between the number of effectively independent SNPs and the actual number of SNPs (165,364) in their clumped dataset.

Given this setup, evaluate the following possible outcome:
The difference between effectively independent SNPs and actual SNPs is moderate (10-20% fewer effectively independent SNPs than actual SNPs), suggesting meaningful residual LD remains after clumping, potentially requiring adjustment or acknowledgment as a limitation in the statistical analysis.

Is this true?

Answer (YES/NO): NO